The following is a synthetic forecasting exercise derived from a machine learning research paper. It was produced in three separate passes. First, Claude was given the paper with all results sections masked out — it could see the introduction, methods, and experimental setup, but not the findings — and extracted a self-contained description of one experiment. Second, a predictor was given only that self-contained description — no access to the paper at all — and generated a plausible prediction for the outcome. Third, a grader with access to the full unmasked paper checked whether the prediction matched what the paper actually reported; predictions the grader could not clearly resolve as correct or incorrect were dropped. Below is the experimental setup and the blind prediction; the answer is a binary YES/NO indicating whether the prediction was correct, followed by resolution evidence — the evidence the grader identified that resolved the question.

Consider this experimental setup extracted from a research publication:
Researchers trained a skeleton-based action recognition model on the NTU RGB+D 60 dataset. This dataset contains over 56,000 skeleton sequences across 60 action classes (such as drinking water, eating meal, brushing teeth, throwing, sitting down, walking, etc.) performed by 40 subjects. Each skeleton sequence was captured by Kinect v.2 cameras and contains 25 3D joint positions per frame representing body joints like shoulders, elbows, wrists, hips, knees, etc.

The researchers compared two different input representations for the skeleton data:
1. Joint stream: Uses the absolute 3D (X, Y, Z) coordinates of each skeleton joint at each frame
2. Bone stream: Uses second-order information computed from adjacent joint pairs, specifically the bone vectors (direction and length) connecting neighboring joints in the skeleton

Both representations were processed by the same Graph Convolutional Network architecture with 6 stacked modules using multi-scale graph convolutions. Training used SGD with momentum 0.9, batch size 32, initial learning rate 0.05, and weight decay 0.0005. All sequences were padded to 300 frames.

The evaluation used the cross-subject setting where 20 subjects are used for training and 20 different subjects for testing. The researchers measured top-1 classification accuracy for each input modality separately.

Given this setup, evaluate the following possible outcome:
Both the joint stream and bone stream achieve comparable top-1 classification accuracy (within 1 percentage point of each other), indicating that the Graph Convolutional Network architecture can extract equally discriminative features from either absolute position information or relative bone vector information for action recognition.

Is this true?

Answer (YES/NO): YES